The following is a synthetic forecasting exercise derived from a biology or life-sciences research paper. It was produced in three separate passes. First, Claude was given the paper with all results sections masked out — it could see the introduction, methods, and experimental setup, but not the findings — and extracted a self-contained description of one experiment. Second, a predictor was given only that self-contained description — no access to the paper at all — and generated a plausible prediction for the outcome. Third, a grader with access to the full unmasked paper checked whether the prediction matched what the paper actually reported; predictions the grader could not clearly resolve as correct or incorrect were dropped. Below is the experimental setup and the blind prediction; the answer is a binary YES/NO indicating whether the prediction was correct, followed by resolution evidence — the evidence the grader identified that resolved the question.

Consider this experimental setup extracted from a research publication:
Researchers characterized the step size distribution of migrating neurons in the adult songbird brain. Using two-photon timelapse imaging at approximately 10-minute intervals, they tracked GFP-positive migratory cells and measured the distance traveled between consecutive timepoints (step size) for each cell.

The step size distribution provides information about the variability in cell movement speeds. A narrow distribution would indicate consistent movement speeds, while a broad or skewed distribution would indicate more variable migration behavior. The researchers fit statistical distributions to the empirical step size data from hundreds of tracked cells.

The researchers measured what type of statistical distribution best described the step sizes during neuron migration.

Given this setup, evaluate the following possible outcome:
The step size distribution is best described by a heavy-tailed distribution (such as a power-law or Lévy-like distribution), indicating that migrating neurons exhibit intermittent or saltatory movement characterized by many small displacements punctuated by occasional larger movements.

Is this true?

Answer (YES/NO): NO